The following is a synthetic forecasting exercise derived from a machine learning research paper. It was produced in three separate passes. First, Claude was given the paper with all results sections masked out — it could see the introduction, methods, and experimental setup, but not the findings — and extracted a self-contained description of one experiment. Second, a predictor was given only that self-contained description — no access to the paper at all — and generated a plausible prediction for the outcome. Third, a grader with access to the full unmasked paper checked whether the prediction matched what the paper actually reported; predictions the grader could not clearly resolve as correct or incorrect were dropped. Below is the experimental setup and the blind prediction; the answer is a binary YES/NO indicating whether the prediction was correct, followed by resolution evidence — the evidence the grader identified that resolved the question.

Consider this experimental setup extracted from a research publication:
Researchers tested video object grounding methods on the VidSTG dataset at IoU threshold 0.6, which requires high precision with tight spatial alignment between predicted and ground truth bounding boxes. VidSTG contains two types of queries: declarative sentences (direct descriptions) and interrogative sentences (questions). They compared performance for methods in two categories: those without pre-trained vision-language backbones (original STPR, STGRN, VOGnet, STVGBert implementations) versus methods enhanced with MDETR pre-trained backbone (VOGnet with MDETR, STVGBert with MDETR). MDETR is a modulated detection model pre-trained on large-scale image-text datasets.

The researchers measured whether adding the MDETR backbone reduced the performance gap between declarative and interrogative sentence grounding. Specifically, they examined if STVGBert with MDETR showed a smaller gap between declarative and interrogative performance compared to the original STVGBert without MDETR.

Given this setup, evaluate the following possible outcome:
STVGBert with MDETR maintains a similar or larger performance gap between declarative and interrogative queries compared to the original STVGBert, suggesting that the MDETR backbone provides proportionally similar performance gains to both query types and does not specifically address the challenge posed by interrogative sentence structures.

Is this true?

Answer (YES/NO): YES